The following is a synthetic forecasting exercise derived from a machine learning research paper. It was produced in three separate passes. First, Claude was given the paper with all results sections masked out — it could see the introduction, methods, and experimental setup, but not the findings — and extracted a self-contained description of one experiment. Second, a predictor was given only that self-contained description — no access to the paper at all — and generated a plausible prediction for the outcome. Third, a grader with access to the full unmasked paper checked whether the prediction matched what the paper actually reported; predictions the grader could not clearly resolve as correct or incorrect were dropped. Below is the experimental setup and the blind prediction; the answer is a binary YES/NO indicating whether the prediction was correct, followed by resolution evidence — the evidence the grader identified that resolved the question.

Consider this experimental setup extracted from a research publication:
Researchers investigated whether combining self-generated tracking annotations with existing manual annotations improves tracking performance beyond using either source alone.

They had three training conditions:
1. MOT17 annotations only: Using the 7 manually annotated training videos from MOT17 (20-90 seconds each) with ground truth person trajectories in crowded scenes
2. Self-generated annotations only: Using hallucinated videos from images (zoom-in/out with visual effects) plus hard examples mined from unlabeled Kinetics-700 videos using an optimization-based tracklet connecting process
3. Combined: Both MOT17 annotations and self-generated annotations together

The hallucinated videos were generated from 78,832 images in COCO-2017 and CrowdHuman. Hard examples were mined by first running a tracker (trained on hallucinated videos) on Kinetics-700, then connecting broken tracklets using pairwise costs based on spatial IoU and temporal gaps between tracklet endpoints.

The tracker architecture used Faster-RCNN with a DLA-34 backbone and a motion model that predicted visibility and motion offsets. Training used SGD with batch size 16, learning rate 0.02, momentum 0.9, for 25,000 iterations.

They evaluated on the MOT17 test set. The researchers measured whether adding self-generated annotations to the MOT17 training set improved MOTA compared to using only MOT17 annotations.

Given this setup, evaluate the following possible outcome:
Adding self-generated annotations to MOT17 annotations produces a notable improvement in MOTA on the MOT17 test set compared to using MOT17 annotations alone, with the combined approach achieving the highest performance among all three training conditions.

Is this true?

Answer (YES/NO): YES